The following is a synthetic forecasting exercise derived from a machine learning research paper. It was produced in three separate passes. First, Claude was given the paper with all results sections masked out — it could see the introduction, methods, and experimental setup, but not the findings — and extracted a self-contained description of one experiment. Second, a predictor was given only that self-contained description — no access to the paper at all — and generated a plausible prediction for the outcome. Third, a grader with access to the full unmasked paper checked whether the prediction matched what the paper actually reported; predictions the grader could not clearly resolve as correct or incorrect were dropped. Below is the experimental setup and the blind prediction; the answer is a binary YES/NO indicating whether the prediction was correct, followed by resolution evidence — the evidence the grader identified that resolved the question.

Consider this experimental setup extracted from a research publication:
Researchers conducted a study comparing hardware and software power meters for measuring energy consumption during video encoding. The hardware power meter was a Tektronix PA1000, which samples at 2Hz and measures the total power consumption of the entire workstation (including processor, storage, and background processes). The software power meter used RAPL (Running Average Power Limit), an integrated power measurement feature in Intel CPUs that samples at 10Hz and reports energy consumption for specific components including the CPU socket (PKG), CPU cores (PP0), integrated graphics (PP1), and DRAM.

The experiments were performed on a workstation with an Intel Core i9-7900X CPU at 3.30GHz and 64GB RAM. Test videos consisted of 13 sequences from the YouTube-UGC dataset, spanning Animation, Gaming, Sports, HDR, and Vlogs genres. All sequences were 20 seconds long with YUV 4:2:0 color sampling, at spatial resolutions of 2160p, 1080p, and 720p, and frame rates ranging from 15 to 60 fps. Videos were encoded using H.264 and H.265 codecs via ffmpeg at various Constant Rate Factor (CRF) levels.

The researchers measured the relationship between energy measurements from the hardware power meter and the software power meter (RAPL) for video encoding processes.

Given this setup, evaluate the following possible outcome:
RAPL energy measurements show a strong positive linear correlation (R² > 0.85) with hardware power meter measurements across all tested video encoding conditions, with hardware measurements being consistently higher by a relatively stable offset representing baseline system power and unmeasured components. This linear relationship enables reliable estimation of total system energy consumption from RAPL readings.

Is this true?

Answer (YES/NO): YES